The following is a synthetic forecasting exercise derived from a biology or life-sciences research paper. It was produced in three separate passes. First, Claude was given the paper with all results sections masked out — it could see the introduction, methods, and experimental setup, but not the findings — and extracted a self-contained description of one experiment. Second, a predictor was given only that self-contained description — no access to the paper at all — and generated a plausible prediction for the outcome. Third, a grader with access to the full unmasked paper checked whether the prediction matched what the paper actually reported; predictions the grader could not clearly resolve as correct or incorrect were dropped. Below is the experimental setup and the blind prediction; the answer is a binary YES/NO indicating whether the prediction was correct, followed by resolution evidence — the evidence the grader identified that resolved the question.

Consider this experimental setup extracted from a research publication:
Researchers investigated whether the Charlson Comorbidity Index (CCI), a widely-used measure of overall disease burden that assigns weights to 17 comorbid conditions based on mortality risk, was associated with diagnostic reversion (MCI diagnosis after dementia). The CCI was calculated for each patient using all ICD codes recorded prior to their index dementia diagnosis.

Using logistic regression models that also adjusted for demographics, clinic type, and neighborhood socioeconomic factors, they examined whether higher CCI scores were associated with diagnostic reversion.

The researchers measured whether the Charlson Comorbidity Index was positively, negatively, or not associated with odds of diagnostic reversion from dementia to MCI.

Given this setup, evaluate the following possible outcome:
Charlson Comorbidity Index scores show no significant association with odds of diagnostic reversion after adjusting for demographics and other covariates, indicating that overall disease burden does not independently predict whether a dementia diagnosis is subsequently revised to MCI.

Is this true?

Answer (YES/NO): NO